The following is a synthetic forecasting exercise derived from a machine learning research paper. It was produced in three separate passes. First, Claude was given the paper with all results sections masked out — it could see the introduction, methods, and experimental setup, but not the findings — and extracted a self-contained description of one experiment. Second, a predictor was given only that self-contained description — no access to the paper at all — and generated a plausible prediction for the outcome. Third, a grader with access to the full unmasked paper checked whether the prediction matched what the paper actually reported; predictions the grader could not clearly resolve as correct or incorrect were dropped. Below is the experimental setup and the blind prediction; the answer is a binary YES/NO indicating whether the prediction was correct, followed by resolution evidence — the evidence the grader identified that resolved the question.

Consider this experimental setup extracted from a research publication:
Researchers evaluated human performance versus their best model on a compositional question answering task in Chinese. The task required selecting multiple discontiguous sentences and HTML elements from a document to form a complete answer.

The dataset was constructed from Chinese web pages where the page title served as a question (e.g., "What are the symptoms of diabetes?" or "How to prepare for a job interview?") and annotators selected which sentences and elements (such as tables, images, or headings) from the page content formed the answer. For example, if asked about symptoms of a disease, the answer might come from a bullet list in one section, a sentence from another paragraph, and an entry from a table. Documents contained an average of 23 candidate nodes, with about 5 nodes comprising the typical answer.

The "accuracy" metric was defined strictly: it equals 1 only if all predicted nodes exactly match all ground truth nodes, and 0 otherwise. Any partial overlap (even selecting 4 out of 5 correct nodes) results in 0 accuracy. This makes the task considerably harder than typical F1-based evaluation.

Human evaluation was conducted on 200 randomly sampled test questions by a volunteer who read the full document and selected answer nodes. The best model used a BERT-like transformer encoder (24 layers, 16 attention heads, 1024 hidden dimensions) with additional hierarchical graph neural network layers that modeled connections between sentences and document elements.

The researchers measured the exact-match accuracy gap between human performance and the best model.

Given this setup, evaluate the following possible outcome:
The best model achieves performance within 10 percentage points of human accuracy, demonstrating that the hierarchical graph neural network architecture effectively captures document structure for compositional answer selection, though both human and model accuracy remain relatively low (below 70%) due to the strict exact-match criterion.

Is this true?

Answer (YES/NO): NO